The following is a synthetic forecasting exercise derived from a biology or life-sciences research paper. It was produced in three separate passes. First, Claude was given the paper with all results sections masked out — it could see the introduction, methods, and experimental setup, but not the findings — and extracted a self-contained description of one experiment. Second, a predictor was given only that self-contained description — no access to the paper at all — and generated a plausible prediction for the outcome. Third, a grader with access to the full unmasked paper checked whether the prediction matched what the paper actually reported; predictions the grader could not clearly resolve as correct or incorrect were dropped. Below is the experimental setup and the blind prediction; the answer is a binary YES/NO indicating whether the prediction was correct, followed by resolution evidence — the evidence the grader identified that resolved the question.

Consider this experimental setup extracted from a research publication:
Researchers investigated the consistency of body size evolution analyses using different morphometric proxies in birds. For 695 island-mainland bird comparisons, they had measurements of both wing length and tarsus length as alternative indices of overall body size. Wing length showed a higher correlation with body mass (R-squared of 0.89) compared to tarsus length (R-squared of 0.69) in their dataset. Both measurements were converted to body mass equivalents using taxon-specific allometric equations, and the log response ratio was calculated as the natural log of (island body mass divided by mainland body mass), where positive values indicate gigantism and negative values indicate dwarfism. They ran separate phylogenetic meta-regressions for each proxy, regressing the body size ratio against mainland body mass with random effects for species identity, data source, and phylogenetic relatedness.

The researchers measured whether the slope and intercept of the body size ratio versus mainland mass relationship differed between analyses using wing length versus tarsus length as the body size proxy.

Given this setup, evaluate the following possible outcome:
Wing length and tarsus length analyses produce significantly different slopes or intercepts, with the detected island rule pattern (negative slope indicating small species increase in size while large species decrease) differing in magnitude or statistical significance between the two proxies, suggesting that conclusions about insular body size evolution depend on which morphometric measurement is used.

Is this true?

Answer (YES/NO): NO